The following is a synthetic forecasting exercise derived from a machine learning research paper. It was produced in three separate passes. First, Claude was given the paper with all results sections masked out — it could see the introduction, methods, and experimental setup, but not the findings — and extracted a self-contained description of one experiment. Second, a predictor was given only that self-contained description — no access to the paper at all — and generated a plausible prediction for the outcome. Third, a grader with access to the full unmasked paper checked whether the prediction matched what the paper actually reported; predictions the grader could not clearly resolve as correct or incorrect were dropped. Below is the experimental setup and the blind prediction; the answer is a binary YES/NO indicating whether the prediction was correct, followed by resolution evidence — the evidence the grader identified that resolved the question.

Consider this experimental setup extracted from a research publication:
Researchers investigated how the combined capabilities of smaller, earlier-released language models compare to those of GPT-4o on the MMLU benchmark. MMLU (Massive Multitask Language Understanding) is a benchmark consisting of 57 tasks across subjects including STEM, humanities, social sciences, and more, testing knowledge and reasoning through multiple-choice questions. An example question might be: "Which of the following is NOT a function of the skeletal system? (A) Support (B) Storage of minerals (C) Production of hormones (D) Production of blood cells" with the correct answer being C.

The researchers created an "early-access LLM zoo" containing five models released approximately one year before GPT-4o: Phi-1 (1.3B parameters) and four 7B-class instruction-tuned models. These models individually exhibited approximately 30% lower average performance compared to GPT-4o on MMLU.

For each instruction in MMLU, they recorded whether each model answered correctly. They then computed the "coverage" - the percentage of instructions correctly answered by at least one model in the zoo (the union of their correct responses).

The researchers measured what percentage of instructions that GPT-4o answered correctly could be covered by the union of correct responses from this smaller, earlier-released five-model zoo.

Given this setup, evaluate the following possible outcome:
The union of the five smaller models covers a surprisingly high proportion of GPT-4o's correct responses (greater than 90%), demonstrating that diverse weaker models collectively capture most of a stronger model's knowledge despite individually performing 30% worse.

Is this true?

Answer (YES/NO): NO